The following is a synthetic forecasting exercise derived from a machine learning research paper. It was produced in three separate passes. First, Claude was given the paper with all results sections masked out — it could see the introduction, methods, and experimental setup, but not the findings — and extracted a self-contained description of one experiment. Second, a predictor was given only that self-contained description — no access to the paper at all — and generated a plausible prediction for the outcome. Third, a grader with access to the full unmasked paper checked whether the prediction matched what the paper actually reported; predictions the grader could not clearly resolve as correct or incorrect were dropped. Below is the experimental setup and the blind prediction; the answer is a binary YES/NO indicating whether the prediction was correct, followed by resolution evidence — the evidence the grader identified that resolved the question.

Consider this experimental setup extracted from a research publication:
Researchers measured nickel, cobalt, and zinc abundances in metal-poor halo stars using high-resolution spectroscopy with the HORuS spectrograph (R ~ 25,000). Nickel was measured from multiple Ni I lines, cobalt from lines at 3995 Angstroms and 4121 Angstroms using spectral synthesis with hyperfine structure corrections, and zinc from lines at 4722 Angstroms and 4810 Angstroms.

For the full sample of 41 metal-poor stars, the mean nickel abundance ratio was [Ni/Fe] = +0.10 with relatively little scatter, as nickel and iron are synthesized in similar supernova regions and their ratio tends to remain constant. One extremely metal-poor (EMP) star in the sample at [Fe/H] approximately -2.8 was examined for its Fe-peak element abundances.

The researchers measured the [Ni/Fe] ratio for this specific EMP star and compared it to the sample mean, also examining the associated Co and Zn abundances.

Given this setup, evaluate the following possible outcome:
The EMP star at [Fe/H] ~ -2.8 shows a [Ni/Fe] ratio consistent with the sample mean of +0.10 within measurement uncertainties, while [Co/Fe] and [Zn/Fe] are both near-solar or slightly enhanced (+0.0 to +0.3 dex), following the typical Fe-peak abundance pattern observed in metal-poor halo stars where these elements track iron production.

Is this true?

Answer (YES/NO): NO